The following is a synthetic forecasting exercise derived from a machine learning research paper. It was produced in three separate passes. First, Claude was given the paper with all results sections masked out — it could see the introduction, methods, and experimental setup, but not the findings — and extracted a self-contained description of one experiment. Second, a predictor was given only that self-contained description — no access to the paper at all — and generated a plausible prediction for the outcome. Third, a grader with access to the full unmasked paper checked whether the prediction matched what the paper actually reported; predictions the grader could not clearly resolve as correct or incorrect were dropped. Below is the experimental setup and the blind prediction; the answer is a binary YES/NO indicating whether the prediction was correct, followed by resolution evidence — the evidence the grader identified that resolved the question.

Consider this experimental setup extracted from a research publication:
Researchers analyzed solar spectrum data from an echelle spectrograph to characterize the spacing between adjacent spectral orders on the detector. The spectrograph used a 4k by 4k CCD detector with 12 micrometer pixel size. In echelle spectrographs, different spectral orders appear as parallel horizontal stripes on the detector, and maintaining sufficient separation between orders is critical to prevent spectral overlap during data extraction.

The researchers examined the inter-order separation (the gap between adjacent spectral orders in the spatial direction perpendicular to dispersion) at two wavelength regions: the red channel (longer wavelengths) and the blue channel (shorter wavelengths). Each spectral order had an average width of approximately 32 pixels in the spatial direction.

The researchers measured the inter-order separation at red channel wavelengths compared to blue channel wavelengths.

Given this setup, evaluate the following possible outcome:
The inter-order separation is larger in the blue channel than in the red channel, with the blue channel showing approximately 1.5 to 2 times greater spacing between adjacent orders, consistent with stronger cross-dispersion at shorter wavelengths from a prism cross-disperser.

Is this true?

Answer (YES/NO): NO